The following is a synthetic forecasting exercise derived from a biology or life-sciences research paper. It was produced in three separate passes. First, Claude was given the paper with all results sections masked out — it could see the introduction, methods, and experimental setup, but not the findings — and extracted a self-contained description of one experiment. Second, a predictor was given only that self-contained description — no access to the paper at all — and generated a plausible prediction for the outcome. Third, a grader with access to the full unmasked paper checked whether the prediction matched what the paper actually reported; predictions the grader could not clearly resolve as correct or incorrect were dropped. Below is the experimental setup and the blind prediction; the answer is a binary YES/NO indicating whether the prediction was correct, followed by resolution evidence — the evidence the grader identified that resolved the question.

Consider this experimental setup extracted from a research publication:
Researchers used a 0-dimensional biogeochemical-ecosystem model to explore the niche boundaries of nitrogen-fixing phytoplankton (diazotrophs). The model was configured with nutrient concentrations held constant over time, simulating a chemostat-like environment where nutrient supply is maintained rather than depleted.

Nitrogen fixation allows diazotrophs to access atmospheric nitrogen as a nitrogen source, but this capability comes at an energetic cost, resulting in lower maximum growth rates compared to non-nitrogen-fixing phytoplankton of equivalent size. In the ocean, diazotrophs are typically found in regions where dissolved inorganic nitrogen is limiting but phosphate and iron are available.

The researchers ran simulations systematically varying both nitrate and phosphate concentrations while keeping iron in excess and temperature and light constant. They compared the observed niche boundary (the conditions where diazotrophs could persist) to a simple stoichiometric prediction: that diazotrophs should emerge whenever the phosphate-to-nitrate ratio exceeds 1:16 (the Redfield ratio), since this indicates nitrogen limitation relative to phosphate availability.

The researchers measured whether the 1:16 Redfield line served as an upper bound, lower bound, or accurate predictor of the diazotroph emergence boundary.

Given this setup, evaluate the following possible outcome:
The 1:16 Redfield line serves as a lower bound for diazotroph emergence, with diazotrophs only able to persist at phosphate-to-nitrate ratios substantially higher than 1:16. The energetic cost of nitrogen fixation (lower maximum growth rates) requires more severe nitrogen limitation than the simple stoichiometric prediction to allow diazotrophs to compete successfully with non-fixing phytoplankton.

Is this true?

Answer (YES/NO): YES